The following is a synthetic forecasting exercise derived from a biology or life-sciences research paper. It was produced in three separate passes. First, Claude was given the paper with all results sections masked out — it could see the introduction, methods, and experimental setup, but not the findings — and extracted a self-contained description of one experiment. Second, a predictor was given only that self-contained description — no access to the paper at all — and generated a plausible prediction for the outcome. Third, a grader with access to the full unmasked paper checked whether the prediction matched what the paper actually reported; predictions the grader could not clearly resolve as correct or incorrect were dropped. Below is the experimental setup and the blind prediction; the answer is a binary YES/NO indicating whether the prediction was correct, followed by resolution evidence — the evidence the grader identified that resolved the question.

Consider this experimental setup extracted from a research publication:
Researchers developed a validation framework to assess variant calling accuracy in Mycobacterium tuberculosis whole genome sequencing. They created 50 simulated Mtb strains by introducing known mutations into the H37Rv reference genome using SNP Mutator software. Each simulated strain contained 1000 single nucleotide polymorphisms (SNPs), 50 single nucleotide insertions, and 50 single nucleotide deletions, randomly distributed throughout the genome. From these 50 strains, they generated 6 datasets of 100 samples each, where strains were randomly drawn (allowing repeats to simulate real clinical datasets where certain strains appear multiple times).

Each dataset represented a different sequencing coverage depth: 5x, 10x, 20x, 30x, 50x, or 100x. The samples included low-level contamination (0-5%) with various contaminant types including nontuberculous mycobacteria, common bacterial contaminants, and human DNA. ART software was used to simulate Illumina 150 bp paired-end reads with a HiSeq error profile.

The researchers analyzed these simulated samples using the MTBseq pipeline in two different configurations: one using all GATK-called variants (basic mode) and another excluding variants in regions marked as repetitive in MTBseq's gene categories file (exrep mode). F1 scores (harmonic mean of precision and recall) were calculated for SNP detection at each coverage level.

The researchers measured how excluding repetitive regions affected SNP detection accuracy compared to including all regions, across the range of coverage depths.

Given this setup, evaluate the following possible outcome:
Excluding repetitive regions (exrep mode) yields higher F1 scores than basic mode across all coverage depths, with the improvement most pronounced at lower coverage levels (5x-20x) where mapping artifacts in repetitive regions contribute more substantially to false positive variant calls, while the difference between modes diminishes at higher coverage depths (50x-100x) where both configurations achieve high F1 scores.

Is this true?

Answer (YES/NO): NO